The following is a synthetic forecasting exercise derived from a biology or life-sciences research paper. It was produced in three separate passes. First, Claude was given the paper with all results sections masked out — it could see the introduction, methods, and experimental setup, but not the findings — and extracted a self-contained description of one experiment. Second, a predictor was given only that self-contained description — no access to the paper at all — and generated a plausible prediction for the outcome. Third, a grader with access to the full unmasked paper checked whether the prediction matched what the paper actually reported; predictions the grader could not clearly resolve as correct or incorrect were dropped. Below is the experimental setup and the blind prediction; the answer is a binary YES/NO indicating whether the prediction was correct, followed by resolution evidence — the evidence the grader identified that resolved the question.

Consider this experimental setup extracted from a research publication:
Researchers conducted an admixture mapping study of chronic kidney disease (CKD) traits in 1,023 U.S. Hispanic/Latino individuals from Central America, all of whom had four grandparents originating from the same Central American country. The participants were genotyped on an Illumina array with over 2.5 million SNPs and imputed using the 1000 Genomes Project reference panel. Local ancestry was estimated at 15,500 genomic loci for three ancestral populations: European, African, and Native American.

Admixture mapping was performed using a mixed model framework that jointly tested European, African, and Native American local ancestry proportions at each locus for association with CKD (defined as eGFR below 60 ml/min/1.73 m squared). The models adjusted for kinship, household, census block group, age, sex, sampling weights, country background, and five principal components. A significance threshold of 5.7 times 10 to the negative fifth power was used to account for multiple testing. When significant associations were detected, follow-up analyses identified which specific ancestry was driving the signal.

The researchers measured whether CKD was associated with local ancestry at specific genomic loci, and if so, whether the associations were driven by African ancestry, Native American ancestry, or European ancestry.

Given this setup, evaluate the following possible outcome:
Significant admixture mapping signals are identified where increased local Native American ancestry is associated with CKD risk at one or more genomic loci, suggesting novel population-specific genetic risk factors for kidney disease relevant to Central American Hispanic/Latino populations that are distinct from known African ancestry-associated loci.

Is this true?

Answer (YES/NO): NO